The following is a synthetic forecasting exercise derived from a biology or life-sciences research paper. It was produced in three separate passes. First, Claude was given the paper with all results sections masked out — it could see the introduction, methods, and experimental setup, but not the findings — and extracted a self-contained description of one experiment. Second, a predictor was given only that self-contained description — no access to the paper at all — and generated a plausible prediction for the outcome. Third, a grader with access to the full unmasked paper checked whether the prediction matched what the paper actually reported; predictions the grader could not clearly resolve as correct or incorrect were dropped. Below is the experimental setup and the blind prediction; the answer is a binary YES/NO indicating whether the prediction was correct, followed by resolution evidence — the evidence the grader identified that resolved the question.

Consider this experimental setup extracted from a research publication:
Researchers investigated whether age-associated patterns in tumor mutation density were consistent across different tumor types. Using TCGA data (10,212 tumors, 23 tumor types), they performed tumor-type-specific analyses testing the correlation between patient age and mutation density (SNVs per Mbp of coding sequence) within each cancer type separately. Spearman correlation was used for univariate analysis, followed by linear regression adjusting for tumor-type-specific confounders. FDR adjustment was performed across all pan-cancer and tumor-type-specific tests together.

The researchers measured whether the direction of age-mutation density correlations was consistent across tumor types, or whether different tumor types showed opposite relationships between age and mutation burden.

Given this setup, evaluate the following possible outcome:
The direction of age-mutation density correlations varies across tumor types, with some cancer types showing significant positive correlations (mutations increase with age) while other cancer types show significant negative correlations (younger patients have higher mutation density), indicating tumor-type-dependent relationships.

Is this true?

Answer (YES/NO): NO